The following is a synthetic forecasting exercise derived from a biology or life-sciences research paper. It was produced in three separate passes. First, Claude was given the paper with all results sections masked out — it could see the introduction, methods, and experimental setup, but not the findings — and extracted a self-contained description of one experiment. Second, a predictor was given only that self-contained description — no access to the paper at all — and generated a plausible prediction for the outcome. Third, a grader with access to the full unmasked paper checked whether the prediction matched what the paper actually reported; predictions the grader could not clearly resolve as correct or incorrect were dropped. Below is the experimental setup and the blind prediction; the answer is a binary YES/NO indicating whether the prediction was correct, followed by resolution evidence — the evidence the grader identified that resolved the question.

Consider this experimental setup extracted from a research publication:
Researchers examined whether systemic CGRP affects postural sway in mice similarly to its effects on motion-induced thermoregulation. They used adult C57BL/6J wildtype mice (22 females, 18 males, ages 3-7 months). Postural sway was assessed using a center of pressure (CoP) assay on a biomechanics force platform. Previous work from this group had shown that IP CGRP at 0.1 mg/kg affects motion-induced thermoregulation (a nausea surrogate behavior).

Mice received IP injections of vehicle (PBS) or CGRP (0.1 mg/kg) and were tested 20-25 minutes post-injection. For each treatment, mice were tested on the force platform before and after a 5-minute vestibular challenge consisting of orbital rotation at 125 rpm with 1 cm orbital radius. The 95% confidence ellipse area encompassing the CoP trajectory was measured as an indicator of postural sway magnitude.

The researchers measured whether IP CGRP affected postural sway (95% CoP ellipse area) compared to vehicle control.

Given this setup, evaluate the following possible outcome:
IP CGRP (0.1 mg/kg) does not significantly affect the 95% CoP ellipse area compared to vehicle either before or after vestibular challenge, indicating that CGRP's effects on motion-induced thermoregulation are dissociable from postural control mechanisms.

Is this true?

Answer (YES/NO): NO